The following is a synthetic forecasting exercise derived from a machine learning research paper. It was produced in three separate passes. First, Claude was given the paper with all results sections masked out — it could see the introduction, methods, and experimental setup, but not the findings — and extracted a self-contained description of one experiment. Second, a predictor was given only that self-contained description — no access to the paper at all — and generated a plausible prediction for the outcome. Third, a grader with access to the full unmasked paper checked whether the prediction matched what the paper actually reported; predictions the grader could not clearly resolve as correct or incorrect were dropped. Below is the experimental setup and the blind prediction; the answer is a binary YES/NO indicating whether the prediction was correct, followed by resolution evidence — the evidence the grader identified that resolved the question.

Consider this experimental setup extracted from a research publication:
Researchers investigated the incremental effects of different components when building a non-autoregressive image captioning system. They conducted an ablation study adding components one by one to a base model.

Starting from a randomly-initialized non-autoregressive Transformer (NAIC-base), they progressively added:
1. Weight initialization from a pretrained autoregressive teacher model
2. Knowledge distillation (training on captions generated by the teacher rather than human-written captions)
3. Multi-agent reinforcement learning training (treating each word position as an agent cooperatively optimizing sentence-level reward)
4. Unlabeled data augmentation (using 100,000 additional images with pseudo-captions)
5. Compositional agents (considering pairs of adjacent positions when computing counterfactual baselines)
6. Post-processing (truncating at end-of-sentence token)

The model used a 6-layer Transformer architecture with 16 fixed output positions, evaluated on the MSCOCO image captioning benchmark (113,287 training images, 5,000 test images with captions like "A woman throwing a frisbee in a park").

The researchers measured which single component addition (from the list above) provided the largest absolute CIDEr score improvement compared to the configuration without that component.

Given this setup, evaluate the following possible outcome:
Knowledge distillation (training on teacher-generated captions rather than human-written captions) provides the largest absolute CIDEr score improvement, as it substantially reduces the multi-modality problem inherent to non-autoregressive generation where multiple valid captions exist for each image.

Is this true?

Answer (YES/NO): YES